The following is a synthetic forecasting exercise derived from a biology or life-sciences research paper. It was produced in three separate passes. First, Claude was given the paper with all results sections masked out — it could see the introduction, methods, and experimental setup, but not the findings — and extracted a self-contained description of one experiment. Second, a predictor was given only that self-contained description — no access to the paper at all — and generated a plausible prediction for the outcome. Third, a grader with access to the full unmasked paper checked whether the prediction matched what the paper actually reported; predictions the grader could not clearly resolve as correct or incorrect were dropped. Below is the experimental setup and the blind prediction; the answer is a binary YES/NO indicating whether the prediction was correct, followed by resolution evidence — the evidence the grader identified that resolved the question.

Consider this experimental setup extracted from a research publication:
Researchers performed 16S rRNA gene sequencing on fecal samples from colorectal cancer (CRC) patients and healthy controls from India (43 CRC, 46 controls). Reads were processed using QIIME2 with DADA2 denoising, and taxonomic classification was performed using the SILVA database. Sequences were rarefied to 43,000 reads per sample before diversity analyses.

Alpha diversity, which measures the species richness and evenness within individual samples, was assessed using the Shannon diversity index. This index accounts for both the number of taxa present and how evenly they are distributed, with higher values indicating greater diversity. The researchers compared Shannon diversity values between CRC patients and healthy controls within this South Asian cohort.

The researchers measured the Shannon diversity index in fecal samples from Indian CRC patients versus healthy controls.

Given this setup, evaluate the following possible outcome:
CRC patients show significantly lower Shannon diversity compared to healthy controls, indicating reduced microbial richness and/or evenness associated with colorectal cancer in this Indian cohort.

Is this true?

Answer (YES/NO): NO